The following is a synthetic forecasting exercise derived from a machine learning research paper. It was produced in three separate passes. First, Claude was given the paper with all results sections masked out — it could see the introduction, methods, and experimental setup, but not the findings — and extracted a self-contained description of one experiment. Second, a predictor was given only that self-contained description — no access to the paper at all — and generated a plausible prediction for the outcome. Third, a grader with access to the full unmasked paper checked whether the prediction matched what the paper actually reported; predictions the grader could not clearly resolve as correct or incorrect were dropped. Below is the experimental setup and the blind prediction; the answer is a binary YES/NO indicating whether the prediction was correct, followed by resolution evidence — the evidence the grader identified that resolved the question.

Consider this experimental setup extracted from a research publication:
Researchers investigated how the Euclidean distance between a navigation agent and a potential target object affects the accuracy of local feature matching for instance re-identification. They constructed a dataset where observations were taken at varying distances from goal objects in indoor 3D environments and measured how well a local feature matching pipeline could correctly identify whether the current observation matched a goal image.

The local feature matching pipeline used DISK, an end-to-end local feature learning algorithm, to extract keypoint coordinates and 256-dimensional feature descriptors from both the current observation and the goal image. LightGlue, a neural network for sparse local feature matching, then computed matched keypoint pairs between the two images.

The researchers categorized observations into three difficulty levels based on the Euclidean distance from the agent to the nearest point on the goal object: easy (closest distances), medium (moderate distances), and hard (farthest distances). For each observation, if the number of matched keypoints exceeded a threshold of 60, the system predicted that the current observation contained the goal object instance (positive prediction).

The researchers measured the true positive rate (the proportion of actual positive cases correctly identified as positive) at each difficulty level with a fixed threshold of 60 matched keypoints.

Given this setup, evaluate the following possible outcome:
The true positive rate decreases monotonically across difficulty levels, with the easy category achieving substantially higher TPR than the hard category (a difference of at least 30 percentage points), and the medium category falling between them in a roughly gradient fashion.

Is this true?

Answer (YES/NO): NO